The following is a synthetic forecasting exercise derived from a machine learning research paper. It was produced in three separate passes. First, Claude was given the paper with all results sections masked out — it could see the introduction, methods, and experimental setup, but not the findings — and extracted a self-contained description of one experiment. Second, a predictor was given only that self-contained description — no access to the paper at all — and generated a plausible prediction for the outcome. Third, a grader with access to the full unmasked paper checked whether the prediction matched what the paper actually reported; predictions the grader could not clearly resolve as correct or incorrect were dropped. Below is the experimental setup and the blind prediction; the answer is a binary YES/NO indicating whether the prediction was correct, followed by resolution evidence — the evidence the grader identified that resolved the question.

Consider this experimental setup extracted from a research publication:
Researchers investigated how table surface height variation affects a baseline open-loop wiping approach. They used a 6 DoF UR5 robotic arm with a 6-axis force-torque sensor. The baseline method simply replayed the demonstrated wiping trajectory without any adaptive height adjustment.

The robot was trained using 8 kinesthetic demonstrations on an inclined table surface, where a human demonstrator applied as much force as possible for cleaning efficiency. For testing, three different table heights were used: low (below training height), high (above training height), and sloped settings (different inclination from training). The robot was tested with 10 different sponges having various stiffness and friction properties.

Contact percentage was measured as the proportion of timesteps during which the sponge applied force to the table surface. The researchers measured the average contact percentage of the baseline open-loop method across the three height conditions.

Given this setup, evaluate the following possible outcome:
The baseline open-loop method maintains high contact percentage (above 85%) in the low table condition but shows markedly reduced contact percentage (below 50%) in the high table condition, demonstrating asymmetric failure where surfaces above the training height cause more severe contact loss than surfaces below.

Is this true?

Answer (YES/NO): NO